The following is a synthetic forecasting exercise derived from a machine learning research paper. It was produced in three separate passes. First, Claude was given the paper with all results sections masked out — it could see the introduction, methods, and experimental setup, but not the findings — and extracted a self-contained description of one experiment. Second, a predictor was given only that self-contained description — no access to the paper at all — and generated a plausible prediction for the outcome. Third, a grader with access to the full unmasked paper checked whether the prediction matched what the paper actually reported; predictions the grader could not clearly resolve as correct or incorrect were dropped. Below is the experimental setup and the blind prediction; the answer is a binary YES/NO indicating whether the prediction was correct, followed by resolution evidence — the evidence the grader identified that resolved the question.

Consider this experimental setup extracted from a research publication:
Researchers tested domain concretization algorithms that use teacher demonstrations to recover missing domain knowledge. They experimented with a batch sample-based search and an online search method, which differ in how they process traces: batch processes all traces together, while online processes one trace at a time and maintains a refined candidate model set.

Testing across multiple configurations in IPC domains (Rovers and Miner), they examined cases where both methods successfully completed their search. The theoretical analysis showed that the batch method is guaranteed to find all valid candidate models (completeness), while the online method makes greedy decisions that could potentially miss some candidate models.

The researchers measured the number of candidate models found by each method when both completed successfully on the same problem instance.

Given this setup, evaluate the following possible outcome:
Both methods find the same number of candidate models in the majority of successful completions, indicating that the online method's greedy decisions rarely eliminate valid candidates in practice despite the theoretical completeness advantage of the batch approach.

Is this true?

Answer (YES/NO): YES